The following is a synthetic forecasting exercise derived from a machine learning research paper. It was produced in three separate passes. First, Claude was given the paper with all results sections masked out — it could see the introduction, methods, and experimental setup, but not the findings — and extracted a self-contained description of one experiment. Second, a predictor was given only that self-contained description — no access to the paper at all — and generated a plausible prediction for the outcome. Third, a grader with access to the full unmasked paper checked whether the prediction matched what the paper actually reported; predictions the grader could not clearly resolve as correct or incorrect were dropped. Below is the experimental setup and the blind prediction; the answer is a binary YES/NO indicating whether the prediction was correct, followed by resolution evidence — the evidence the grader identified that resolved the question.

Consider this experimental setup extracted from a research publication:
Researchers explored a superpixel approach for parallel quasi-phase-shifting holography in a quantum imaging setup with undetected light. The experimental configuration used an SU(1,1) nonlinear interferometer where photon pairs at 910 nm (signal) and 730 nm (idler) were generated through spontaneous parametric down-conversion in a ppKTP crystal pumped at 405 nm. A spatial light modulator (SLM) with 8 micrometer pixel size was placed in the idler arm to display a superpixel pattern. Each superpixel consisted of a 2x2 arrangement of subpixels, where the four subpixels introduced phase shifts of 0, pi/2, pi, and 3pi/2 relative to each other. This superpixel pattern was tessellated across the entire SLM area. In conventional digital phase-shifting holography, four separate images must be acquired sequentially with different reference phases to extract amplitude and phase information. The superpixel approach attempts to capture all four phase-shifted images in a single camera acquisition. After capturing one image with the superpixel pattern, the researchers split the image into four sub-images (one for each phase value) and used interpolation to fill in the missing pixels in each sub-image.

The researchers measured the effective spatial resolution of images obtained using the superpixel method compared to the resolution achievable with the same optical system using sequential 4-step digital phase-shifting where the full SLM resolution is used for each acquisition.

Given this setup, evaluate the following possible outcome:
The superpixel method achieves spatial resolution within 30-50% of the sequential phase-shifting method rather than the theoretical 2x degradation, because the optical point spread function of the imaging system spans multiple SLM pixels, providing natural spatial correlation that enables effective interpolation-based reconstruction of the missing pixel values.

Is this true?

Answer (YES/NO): NO